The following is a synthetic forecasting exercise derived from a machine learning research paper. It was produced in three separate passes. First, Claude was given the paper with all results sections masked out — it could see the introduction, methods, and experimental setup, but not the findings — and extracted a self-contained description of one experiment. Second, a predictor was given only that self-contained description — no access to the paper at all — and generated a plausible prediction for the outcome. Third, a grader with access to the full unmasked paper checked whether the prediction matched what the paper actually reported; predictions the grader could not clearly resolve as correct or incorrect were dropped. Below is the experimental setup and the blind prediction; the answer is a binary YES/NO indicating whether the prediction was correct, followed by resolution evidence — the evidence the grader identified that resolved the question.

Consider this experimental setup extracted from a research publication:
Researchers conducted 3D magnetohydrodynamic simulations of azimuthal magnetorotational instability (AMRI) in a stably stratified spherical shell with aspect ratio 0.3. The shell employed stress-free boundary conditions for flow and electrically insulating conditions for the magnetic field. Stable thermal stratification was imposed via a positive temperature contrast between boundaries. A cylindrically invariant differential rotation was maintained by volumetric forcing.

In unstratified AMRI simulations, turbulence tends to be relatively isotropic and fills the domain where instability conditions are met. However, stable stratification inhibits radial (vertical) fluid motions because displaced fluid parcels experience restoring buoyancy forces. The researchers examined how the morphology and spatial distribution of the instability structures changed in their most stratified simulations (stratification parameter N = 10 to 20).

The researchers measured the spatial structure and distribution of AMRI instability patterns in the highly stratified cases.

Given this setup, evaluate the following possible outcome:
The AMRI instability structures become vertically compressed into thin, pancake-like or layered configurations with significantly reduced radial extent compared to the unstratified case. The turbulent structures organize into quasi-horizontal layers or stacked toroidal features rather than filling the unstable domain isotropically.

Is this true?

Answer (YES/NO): NO